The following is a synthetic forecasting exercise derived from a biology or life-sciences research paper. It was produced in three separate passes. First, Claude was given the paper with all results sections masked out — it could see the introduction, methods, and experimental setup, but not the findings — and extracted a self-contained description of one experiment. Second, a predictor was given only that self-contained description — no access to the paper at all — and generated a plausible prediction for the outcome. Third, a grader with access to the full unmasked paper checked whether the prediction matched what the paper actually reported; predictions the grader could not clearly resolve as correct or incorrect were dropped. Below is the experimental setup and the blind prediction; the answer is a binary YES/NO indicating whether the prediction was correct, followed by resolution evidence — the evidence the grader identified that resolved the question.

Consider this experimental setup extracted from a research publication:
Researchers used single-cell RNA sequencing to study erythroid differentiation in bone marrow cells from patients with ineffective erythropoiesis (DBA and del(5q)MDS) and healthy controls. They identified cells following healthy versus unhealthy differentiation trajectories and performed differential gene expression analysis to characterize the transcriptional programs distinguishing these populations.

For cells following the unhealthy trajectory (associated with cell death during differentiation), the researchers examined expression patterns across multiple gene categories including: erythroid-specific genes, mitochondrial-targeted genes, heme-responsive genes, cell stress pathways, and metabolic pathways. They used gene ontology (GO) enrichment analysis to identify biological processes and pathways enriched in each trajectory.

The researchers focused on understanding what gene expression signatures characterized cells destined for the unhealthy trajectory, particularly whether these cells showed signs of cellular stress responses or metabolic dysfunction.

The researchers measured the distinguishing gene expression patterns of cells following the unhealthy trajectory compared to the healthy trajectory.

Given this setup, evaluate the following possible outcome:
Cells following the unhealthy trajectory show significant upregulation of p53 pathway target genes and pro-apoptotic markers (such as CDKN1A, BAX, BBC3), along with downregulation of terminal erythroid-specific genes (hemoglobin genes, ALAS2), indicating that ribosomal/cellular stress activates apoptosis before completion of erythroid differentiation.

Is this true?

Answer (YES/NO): NO